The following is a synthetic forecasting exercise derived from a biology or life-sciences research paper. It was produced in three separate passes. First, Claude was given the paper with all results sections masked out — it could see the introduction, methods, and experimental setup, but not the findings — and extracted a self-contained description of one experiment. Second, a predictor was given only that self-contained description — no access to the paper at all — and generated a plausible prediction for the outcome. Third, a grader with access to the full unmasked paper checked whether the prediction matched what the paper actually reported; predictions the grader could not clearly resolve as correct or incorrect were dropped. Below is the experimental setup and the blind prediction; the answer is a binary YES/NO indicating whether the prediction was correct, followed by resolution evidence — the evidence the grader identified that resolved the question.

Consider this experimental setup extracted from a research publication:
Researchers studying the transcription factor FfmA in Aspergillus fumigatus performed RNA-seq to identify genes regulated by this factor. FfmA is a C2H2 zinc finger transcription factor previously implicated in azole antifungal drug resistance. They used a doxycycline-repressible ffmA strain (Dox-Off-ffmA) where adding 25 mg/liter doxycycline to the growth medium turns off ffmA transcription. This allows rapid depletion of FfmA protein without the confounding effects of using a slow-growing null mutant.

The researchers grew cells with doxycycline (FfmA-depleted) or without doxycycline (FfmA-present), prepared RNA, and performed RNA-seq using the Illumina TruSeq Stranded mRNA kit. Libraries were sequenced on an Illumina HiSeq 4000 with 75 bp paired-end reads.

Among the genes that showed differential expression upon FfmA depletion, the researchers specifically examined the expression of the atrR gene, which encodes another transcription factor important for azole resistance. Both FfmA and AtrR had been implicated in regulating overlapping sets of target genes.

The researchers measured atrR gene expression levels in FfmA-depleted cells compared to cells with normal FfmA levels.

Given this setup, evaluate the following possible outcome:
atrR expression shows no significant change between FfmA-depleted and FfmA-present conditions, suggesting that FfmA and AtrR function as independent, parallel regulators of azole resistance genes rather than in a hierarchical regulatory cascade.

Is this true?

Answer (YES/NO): NO